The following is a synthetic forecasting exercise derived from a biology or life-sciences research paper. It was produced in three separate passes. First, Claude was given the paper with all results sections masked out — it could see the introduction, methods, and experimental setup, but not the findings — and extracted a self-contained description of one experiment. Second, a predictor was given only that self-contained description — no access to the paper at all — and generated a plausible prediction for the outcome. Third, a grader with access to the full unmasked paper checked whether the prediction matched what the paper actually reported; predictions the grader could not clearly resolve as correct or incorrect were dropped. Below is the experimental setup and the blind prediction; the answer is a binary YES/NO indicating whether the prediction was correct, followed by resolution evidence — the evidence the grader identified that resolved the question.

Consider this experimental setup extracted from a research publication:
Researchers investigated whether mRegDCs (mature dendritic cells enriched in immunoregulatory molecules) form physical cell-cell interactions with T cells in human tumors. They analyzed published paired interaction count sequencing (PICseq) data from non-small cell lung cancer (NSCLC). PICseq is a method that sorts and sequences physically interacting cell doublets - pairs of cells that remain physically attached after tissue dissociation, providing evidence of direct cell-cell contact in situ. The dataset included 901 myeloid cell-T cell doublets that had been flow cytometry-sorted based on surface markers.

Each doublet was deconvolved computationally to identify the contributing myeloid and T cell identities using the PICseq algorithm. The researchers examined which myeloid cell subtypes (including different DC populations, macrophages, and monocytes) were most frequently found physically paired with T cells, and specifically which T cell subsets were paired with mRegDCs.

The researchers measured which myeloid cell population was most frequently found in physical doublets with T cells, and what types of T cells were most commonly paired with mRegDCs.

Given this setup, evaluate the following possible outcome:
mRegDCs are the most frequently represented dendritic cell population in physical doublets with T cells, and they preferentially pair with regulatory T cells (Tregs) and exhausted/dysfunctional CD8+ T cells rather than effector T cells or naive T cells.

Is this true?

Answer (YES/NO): NO